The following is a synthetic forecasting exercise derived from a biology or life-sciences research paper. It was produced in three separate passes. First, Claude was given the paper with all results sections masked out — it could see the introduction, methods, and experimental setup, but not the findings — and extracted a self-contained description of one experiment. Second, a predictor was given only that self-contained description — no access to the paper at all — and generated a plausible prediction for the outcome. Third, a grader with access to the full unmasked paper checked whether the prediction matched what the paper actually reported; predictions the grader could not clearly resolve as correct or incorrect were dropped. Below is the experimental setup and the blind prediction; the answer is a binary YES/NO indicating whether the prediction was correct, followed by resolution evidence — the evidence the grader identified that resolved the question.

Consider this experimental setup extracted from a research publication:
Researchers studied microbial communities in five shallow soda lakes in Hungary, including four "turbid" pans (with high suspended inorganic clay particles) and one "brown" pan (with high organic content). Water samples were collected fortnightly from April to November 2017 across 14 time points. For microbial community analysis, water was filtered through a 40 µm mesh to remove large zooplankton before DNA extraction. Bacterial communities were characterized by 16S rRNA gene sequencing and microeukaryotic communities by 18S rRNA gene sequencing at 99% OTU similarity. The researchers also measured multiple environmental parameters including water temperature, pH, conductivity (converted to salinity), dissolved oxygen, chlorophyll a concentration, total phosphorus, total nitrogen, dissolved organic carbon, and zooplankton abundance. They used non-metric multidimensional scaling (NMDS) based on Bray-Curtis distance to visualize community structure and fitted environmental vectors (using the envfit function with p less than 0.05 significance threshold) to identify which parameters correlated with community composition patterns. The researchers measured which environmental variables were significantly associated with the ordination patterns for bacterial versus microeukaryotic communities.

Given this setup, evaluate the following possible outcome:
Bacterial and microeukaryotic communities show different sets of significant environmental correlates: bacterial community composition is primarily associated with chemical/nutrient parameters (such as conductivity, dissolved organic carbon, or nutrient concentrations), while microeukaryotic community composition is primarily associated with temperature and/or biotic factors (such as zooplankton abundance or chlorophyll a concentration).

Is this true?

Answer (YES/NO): NO